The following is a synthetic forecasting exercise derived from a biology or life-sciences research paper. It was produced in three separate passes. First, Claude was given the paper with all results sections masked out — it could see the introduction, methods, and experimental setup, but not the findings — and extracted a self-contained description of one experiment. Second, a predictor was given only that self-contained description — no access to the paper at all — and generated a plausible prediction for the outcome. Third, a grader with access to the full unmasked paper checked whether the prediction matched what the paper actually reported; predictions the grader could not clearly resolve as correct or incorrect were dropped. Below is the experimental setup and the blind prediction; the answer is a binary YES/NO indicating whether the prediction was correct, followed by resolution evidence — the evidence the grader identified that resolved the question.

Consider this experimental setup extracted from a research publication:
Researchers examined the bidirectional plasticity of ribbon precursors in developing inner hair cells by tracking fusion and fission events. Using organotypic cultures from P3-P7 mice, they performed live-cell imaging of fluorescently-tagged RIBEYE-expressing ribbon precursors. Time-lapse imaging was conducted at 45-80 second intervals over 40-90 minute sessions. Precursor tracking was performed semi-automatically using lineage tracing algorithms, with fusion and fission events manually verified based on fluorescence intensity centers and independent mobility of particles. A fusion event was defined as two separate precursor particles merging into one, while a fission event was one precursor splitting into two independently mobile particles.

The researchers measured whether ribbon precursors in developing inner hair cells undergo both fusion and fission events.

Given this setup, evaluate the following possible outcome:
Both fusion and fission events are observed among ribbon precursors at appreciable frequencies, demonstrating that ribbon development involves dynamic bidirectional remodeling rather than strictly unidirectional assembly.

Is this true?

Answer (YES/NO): YES